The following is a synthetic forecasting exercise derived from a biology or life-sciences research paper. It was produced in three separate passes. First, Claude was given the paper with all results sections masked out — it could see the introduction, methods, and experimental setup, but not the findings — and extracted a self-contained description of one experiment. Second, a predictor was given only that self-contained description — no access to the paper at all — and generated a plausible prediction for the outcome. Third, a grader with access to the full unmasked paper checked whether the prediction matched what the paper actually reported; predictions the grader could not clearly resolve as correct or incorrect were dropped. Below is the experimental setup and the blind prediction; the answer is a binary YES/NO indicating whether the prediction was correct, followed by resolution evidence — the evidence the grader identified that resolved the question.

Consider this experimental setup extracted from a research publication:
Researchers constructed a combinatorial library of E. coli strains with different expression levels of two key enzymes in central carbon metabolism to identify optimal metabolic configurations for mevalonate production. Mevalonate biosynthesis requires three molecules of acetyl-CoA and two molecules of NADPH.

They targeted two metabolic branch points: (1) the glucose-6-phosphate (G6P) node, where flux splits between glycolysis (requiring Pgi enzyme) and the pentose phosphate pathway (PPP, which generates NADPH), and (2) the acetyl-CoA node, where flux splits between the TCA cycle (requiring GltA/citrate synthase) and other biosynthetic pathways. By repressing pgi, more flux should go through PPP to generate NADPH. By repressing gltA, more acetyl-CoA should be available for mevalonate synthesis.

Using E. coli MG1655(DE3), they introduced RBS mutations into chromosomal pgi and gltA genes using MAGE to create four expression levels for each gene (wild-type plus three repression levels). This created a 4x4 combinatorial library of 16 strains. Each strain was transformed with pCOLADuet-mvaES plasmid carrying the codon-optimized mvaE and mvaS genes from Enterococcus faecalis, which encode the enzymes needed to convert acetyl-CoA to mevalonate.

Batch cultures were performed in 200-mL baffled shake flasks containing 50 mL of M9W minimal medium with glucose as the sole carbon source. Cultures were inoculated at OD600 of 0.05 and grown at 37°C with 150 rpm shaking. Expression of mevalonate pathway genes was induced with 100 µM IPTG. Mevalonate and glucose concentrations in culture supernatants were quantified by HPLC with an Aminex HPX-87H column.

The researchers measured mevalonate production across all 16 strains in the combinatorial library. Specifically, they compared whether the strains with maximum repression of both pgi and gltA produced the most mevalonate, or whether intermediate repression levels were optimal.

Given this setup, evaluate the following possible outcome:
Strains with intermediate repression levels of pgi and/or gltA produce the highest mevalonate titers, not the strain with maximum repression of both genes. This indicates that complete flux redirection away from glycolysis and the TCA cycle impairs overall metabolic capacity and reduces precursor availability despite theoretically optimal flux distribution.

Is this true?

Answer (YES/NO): YES